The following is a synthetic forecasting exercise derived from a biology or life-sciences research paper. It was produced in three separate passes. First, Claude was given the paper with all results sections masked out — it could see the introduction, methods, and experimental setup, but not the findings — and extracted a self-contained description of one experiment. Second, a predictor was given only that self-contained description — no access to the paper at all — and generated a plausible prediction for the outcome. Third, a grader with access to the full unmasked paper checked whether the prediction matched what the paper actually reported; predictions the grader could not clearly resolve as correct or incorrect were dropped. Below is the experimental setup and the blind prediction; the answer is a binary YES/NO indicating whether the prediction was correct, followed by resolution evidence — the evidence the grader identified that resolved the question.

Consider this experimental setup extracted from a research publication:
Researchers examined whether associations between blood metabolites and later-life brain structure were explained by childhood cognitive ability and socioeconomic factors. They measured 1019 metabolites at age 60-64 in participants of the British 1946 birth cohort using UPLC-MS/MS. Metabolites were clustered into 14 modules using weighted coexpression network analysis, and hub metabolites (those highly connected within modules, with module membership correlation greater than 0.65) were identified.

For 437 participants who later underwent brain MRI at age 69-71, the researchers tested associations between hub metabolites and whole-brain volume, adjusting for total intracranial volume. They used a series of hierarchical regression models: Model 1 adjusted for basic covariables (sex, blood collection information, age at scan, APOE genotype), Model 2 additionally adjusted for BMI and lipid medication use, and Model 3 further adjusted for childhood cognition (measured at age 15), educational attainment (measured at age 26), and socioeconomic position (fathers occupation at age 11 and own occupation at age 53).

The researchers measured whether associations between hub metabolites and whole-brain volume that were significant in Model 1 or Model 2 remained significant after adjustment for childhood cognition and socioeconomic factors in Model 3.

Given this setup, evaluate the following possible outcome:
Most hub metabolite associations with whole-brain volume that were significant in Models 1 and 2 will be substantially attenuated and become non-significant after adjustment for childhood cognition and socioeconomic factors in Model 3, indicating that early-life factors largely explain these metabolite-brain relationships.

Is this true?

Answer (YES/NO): NO